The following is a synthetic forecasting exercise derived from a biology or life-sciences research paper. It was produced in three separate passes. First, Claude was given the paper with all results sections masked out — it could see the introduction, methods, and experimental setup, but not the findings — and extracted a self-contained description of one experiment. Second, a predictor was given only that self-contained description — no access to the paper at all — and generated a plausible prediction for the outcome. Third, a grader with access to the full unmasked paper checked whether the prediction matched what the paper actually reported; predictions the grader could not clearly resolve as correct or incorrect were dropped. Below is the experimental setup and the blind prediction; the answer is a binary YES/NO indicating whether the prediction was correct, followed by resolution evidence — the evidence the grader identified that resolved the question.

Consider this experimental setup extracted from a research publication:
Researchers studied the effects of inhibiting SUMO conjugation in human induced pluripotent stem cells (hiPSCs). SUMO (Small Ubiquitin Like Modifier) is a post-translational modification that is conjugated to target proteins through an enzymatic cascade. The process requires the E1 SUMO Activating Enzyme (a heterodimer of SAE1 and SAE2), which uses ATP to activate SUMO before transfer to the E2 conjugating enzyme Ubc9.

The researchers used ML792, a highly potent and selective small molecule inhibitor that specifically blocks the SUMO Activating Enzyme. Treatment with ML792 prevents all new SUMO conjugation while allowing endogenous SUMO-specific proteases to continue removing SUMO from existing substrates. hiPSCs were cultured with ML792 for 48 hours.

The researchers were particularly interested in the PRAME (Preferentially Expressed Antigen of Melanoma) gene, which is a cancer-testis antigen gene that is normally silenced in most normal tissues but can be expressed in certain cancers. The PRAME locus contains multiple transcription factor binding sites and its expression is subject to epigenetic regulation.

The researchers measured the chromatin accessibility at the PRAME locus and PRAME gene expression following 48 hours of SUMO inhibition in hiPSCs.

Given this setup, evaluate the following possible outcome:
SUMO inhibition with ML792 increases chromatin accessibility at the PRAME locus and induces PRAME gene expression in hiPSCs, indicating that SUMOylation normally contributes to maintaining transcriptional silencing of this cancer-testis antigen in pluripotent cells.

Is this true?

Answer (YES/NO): YES